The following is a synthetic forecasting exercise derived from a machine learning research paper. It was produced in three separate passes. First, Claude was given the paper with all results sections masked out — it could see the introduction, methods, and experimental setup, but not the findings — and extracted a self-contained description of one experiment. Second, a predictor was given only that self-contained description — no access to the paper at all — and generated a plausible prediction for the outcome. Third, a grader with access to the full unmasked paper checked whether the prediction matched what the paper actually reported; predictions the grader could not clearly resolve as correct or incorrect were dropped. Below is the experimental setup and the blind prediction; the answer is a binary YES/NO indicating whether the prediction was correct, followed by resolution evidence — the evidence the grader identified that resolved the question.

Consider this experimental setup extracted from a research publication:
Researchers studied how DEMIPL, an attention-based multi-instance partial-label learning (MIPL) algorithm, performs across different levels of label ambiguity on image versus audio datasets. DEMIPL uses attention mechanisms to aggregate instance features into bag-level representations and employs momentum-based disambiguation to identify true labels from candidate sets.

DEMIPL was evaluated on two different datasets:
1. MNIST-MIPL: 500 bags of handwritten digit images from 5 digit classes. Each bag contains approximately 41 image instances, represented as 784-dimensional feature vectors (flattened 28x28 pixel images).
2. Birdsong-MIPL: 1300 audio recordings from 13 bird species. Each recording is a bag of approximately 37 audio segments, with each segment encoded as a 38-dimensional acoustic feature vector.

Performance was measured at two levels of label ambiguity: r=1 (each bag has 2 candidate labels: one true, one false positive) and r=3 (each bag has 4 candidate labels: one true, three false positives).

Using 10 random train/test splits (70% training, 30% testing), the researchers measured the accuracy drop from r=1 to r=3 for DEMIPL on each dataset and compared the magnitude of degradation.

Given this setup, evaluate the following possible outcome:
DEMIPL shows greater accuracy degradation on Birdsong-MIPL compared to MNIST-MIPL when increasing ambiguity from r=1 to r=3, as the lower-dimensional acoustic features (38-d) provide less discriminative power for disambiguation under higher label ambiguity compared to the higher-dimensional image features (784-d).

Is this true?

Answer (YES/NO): NO